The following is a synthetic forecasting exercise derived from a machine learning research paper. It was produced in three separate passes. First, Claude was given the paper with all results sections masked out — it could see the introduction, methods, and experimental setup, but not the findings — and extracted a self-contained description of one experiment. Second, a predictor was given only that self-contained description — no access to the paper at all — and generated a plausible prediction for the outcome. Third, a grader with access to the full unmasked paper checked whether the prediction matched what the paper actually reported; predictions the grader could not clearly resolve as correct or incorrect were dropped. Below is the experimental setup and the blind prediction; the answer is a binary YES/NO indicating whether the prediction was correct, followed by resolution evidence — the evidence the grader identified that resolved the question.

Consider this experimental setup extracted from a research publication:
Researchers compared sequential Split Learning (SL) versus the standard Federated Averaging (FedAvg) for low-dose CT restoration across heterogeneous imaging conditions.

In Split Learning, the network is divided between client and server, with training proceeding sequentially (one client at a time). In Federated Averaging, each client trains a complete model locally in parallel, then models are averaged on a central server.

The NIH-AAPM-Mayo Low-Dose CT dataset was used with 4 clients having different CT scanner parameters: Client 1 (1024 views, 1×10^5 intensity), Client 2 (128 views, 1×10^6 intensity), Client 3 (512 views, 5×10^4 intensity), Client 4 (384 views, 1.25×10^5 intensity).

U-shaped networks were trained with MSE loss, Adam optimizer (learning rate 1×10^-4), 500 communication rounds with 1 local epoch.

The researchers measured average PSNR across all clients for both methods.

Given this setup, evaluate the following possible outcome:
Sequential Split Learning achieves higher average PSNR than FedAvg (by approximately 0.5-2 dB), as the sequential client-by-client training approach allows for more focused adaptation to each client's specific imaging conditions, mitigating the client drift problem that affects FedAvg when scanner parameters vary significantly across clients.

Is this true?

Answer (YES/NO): NO